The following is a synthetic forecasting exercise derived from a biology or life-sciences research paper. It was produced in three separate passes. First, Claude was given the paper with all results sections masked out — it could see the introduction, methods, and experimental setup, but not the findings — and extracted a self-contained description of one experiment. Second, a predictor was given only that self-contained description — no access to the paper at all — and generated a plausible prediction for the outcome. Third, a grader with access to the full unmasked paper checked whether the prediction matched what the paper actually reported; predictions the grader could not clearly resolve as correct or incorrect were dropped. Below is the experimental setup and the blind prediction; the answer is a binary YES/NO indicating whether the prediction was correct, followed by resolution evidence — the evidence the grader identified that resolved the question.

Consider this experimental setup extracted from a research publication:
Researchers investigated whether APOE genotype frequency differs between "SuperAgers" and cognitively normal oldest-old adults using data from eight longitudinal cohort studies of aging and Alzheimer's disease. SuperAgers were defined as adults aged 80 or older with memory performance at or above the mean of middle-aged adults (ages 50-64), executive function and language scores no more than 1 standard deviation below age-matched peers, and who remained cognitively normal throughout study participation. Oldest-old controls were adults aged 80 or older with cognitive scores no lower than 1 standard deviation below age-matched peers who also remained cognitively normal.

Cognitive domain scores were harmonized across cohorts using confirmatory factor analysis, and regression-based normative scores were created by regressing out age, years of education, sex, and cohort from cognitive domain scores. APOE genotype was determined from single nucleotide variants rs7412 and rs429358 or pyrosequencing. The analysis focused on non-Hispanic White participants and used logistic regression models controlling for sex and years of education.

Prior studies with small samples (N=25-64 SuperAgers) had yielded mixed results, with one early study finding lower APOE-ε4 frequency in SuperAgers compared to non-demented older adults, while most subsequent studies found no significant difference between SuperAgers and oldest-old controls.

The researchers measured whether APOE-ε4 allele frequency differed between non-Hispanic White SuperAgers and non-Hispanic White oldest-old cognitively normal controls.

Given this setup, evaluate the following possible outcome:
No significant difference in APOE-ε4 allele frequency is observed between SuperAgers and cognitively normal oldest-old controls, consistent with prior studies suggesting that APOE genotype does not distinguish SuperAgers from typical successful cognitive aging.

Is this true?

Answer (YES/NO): NO